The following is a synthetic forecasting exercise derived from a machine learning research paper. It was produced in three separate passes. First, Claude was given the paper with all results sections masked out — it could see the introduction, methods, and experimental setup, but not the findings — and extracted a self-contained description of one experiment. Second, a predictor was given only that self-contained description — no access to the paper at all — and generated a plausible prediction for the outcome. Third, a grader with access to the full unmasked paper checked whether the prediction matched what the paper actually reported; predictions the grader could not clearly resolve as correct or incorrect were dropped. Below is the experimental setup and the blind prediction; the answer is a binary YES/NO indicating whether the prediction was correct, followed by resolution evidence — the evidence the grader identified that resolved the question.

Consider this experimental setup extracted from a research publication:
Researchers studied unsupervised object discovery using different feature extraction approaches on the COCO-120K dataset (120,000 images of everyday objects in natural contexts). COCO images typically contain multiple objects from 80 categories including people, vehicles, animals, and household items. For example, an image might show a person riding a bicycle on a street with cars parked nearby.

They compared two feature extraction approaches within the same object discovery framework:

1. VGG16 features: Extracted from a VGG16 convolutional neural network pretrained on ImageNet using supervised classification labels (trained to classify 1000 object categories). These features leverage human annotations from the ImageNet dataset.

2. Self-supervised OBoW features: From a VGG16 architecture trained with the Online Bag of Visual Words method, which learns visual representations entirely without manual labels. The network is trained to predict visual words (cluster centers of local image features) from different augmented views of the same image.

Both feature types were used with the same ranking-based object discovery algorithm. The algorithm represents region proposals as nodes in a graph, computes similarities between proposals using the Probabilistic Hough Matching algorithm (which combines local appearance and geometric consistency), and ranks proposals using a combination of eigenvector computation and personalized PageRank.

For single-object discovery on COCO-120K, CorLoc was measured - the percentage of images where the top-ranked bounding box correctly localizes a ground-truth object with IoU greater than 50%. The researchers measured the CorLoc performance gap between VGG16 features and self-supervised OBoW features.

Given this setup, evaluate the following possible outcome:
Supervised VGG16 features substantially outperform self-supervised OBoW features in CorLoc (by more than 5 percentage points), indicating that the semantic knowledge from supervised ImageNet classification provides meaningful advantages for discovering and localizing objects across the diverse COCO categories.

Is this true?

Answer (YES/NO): YES